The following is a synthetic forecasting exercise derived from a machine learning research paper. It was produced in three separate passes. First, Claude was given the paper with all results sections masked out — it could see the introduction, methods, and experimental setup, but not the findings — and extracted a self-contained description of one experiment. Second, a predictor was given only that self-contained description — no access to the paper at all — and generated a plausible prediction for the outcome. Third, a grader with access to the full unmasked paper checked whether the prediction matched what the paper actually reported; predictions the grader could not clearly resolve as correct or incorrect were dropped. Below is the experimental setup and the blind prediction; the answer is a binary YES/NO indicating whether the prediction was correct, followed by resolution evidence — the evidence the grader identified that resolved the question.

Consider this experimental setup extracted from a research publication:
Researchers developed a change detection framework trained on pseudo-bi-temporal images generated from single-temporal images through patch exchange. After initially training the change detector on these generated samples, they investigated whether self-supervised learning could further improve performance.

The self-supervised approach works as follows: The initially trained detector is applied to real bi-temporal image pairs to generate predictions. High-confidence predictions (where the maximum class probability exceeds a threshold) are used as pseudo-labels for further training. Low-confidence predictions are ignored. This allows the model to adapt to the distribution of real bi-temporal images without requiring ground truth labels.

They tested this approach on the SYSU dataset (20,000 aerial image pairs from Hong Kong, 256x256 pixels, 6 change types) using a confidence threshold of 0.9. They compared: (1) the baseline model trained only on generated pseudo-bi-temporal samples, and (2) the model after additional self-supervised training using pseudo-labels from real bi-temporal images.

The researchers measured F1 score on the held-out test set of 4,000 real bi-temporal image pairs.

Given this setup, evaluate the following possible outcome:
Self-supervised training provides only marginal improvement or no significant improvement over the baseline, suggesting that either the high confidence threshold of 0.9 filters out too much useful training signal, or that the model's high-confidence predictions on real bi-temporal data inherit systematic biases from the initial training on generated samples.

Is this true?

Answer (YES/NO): NO